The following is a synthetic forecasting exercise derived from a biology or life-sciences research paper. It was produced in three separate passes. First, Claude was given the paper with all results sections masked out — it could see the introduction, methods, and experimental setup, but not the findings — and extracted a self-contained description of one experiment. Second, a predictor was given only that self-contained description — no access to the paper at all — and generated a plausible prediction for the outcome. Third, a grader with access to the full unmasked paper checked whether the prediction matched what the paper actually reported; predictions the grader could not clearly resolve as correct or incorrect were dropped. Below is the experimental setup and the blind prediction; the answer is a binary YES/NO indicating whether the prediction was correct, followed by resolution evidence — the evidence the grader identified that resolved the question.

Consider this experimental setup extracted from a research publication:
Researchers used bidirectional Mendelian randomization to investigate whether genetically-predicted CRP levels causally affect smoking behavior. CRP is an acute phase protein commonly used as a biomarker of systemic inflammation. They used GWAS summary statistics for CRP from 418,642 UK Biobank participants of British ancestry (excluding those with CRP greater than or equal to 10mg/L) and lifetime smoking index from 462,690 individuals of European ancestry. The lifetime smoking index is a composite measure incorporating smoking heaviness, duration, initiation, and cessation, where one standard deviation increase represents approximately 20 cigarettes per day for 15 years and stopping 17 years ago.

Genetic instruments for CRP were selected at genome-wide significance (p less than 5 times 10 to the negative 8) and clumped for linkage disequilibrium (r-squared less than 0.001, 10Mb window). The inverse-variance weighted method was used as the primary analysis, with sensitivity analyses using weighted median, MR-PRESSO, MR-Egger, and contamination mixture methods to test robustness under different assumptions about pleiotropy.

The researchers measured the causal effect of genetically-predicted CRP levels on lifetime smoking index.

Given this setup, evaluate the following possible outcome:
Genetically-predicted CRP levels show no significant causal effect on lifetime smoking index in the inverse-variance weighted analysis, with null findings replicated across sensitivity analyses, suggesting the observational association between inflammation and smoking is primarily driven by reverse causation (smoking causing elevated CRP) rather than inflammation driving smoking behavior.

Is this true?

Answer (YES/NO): NO